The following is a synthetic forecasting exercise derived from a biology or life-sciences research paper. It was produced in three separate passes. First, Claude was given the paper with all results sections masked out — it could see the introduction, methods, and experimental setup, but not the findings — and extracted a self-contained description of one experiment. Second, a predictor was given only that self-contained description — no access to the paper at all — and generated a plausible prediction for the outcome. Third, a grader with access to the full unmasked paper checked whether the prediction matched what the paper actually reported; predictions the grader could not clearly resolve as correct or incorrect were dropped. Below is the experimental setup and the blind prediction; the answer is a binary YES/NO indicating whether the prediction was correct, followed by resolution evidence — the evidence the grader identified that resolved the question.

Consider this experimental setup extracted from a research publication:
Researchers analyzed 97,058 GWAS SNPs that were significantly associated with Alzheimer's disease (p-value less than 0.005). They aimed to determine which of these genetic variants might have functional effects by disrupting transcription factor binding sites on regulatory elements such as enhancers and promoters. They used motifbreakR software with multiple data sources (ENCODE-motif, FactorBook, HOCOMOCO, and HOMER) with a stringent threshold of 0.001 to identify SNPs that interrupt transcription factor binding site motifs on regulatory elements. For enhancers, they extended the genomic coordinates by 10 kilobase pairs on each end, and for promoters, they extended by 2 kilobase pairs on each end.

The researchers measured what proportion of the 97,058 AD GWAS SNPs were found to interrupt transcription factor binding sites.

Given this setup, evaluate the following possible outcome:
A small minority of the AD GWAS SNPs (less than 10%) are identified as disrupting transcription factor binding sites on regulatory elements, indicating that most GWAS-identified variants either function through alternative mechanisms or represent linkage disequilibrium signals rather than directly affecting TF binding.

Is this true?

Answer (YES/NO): NO